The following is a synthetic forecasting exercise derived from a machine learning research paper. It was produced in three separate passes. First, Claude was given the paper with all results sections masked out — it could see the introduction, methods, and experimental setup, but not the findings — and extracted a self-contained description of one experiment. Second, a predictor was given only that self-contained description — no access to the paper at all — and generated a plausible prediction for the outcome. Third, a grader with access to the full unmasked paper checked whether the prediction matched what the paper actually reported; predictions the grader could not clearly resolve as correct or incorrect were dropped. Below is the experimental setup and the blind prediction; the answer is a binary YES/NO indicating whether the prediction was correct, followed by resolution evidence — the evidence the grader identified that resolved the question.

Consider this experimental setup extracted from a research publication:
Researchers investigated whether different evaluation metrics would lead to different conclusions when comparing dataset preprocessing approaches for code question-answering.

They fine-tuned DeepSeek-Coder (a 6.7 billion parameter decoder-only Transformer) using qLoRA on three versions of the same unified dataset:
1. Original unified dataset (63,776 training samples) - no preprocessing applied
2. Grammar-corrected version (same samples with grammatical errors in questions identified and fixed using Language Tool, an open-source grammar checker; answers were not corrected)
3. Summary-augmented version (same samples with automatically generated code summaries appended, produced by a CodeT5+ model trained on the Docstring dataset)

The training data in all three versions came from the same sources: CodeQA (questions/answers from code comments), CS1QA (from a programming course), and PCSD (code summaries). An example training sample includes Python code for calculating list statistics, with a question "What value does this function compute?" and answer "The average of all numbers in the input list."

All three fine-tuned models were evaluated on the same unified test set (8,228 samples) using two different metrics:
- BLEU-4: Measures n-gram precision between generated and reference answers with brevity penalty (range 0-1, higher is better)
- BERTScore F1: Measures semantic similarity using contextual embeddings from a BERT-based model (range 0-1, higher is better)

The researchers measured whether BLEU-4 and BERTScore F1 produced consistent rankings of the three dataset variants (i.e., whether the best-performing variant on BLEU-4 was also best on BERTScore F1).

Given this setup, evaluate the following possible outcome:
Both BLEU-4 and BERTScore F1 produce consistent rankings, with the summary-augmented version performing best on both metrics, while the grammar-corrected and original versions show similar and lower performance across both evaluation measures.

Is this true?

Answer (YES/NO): NO